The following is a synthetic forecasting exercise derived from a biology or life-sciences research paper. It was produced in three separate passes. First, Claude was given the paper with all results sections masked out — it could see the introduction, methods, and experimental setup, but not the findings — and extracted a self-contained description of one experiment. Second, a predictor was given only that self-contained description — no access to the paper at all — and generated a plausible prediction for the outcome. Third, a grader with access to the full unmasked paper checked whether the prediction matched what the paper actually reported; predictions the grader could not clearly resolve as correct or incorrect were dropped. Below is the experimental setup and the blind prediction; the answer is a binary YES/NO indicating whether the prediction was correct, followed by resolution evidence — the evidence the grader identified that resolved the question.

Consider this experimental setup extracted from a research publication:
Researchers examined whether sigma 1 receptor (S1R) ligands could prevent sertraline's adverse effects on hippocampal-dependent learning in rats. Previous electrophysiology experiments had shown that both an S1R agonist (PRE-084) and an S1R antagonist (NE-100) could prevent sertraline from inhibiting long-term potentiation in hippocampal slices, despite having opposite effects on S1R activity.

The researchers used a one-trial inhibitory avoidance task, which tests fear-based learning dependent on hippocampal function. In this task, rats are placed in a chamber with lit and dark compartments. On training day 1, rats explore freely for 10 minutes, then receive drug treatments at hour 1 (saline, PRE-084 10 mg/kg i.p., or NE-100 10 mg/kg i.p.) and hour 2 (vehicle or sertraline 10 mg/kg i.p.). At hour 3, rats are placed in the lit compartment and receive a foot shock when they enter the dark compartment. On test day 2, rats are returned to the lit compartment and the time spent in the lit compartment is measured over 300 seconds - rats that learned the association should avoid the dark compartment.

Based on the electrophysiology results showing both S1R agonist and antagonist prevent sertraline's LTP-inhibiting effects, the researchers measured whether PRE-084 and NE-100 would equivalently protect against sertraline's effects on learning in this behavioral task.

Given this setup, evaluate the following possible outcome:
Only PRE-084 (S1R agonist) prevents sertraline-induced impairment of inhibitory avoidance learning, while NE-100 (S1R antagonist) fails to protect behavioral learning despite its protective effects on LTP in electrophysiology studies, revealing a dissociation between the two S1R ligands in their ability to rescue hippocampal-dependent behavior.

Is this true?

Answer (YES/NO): NO